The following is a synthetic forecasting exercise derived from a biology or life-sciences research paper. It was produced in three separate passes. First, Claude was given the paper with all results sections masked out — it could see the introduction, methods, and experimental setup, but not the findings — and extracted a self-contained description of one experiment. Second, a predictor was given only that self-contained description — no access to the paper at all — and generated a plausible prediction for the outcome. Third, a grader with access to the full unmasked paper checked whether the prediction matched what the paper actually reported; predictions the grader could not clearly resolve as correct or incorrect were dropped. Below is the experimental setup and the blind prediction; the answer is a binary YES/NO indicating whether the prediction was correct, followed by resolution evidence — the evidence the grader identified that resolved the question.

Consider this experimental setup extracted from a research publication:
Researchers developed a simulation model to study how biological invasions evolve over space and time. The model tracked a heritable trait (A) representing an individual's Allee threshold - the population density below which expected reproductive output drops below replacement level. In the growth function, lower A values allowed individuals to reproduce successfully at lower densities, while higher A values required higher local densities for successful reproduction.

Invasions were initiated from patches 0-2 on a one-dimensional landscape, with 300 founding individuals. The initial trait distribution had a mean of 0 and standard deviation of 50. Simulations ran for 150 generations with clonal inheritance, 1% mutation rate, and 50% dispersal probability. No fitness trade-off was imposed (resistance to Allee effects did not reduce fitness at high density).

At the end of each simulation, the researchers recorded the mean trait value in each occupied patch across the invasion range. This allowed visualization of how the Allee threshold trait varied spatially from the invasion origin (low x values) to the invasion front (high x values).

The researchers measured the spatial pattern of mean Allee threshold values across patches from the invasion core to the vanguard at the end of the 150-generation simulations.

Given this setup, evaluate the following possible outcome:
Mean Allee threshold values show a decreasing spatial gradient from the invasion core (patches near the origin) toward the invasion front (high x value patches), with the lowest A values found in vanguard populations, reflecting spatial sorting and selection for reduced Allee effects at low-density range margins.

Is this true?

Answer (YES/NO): YES